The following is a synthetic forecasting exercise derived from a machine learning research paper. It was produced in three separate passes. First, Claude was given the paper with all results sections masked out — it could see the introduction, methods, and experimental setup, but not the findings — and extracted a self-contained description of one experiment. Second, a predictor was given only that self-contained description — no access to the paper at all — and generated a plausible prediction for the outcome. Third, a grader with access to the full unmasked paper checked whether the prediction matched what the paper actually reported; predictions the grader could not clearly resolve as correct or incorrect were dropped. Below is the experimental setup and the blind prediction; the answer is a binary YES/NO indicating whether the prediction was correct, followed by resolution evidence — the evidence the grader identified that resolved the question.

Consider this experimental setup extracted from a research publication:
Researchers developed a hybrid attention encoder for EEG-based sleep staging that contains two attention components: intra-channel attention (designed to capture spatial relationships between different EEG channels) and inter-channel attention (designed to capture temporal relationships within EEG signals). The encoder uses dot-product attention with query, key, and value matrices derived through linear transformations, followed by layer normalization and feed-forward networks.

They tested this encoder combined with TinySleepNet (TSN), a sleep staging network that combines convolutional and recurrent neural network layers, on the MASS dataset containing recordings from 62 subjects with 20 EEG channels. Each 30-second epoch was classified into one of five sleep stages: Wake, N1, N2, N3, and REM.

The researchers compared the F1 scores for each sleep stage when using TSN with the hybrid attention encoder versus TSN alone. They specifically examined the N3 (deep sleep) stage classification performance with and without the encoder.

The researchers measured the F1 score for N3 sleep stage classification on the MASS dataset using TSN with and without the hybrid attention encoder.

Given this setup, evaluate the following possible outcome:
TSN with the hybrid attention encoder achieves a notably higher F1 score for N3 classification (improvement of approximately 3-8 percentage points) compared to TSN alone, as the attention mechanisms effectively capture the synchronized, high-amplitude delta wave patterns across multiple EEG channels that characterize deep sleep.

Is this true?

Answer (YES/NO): NO